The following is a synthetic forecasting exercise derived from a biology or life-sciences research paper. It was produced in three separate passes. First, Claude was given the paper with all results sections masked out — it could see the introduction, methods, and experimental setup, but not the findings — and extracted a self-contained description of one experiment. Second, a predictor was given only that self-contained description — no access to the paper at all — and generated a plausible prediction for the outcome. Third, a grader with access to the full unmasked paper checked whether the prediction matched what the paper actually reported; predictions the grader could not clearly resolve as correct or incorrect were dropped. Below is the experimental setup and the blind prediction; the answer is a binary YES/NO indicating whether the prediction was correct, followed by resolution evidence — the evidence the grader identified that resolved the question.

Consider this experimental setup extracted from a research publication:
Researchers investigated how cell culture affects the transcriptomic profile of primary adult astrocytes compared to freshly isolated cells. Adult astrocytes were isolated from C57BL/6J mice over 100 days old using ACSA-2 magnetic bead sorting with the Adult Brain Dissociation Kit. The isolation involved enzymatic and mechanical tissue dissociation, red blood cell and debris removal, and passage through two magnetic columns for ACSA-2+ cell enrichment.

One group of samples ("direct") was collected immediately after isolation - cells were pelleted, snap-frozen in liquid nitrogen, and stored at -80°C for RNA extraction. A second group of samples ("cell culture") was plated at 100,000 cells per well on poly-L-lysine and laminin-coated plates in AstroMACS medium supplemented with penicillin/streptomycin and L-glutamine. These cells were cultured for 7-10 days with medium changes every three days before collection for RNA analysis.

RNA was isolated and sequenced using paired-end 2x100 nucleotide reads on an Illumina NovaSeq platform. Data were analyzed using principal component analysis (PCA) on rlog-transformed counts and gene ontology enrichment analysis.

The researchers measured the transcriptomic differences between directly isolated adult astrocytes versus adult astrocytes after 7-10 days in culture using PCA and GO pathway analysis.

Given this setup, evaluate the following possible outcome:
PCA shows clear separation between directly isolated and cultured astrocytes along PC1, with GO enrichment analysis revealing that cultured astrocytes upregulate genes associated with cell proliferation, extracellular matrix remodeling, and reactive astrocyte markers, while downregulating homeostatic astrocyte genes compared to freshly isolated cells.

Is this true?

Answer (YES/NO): NO